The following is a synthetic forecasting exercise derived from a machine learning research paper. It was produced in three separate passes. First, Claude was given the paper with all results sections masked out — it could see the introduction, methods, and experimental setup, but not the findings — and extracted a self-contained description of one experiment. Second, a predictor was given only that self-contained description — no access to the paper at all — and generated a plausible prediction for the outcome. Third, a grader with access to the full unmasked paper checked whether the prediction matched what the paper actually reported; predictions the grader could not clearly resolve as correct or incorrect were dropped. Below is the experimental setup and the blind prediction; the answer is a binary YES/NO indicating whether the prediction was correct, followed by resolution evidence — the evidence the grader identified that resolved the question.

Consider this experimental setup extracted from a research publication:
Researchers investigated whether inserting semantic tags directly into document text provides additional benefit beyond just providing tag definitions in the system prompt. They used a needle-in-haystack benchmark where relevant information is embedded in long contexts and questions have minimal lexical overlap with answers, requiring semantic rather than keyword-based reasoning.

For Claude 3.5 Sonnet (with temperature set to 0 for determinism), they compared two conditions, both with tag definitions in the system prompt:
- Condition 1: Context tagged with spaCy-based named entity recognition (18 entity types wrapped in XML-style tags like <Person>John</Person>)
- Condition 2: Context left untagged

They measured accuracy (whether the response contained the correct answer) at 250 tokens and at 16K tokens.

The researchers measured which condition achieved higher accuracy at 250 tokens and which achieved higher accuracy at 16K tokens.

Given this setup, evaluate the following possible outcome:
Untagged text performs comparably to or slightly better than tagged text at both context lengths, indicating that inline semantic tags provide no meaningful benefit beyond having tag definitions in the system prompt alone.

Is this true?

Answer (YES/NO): YES